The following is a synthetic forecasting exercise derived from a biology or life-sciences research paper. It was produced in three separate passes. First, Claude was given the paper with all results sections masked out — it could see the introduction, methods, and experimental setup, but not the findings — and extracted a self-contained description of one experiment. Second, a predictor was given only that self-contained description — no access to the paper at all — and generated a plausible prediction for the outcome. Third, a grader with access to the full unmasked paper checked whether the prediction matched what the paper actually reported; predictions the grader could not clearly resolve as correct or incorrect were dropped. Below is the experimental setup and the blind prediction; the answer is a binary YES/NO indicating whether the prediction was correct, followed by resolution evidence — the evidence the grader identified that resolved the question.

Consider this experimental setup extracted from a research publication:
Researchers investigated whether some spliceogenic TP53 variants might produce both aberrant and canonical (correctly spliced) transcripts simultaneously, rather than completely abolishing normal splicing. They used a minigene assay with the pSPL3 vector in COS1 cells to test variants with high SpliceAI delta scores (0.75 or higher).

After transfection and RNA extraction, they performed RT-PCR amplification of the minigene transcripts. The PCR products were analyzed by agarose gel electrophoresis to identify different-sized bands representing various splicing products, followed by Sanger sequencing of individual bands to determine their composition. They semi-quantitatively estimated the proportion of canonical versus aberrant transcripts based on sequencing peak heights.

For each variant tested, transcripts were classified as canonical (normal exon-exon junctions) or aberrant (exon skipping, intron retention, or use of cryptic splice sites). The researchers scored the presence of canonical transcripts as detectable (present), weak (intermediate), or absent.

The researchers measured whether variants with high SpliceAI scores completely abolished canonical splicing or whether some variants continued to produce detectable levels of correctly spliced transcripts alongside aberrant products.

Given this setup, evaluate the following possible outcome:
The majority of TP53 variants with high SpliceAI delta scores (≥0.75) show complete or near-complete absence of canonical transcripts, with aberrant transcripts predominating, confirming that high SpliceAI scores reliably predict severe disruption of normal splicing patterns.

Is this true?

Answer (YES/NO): NO